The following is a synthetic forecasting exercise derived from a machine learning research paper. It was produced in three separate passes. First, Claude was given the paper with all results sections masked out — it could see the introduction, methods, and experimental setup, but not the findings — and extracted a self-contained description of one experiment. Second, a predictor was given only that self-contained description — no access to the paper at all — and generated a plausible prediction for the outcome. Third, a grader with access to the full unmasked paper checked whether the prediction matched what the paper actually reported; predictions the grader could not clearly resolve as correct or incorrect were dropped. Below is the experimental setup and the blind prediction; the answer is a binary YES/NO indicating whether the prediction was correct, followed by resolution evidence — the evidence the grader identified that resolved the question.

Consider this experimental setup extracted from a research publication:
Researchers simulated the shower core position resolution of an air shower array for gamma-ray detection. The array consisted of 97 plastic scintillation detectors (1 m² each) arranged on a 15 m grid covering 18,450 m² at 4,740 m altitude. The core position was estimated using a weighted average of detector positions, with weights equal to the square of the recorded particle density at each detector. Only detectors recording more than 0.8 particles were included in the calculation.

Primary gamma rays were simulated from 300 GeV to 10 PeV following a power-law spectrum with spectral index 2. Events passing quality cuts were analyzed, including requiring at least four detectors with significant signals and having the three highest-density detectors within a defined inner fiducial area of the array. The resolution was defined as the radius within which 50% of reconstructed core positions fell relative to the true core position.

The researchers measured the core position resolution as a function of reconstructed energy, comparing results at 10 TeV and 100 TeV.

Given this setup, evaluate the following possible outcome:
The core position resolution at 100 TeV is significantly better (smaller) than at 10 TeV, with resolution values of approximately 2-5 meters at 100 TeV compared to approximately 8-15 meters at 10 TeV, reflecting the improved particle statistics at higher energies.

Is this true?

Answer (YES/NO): NO